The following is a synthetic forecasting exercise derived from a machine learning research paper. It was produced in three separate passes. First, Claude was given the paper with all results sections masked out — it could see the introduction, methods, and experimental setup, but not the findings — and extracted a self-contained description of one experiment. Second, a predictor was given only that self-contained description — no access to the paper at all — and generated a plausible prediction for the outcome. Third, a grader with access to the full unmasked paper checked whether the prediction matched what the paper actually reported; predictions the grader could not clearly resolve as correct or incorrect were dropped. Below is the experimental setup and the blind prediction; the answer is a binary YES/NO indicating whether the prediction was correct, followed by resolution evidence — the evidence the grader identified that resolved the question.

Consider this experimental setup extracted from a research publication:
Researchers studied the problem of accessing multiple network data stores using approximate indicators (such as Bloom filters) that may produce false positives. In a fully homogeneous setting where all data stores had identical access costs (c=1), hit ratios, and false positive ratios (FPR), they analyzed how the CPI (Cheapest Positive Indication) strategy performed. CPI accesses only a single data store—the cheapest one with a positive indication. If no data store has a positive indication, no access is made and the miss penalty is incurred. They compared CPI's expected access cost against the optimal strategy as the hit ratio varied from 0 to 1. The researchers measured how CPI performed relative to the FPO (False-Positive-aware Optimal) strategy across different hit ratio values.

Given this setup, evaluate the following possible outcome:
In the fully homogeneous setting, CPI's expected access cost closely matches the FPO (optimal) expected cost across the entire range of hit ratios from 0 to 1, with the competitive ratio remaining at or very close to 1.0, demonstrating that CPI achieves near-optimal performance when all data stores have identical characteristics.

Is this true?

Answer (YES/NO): NO